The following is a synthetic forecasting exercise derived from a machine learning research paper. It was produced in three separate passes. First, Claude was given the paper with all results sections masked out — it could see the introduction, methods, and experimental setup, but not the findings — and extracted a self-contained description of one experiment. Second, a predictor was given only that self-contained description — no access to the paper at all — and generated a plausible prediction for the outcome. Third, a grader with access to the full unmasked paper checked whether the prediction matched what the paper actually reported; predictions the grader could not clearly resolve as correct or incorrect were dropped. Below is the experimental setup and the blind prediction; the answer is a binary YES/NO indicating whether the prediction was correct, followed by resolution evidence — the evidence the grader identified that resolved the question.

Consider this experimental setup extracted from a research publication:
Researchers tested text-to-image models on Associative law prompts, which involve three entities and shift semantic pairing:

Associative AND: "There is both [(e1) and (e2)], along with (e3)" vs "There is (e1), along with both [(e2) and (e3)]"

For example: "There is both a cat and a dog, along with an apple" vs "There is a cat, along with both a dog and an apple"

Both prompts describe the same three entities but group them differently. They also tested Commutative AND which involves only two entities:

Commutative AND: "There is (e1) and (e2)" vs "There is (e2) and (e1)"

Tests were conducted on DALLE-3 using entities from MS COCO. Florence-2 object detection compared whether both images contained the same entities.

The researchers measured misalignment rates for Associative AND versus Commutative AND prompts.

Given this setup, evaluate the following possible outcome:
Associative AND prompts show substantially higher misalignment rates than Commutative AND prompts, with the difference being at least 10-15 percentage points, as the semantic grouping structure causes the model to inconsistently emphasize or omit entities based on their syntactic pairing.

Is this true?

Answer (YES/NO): YES